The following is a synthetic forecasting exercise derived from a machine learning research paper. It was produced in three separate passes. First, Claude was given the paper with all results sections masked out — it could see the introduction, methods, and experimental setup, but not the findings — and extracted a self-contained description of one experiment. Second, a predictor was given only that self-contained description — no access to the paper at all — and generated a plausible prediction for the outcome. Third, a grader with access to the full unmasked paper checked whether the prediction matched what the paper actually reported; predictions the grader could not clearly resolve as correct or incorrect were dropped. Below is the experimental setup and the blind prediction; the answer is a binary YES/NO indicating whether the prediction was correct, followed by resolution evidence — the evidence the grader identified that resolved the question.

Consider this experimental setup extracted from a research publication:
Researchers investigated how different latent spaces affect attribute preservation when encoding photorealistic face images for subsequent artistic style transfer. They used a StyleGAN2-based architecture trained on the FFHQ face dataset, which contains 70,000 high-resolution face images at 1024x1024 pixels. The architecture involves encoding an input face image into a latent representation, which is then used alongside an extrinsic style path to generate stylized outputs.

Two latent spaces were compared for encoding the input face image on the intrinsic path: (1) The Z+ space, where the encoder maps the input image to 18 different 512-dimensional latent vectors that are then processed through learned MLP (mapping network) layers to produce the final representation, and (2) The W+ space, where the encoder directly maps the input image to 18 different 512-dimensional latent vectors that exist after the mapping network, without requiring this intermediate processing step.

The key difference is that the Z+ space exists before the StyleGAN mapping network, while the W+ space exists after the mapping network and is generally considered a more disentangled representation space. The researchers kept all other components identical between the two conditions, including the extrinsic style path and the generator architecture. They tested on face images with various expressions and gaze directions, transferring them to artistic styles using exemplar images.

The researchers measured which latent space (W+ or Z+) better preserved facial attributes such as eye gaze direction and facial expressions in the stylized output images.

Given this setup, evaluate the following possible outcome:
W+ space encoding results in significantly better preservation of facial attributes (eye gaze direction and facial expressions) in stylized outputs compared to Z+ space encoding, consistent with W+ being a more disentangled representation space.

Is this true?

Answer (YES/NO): YES